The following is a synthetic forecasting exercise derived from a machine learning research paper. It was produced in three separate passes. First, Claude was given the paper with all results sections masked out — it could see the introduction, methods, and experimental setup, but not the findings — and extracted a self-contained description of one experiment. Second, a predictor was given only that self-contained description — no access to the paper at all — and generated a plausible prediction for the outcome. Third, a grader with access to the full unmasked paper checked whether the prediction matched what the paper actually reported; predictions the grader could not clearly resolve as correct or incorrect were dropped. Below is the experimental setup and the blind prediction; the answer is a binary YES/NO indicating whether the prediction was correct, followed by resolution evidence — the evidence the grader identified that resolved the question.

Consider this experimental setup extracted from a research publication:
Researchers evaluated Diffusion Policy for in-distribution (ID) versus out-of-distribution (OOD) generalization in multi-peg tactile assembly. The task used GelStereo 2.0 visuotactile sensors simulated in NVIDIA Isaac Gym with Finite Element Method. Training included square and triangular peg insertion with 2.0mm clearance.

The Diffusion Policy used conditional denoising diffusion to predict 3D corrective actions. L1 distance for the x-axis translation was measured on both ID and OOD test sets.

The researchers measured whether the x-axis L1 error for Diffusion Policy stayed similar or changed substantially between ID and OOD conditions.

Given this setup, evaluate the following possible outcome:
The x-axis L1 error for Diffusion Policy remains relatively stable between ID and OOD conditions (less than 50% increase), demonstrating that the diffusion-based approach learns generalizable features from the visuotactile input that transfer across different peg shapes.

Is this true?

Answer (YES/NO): YES